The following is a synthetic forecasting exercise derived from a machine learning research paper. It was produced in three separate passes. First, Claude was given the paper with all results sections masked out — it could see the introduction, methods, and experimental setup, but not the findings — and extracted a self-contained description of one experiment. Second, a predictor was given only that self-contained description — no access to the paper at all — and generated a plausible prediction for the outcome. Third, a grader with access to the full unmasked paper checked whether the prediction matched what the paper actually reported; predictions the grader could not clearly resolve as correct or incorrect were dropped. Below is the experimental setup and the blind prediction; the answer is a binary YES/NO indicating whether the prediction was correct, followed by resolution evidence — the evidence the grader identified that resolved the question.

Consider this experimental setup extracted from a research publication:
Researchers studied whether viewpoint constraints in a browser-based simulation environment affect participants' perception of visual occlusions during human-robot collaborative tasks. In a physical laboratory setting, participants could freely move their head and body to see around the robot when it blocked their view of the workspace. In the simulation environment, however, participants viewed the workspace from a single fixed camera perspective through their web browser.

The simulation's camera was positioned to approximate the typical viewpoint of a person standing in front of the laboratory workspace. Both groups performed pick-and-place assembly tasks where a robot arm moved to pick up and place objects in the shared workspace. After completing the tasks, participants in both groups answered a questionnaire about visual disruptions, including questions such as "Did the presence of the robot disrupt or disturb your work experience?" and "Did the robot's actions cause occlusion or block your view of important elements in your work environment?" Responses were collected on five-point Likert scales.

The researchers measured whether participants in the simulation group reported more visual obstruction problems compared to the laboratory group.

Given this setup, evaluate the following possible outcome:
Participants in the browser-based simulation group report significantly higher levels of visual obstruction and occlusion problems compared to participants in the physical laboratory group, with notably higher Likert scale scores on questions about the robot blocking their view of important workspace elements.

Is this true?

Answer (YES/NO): NO